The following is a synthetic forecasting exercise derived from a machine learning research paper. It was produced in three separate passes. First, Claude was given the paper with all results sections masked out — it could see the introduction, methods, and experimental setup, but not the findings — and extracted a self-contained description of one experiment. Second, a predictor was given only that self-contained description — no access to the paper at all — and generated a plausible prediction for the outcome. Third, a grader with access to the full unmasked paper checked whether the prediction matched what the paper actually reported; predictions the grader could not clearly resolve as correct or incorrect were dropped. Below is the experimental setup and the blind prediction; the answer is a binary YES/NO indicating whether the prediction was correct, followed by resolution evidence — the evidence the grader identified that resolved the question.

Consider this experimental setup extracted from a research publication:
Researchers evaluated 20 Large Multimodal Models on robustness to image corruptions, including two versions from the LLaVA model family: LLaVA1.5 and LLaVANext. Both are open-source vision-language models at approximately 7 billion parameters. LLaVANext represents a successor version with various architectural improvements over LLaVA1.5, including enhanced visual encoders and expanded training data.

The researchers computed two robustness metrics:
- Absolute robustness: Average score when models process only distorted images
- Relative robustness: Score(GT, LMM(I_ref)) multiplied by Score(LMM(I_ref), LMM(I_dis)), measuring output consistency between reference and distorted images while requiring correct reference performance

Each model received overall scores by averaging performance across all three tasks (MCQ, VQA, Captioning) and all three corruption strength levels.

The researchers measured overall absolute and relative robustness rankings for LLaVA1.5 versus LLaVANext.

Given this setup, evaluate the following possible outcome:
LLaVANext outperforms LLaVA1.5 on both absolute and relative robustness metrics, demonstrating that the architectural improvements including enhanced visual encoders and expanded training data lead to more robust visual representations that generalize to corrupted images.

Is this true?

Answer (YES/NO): YES